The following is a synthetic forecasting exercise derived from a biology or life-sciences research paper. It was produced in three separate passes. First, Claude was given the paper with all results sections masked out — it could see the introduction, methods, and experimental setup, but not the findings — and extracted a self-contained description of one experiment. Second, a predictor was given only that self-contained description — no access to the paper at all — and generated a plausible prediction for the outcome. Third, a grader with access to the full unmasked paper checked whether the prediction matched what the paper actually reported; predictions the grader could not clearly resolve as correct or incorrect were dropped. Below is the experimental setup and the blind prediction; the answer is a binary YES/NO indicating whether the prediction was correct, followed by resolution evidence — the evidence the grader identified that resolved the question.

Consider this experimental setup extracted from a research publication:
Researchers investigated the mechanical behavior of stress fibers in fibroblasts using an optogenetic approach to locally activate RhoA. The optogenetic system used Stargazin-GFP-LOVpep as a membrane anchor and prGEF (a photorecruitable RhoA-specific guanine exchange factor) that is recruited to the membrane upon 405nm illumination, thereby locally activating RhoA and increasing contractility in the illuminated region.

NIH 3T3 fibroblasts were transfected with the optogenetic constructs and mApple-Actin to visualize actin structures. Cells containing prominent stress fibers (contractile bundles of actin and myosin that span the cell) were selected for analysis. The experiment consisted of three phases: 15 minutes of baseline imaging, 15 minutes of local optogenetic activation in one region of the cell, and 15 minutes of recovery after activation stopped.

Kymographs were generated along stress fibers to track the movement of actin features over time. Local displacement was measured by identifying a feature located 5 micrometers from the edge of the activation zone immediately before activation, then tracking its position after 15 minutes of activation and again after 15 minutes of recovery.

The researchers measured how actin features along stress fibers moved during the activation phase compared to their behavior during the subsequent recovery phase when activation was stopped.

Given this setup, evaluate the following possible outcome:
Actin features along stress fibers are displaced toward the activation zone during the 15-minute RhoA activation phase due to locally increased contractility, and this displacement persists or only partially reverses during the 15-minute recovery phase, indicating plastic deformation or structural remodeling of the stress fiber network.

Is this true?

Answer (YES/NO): NO